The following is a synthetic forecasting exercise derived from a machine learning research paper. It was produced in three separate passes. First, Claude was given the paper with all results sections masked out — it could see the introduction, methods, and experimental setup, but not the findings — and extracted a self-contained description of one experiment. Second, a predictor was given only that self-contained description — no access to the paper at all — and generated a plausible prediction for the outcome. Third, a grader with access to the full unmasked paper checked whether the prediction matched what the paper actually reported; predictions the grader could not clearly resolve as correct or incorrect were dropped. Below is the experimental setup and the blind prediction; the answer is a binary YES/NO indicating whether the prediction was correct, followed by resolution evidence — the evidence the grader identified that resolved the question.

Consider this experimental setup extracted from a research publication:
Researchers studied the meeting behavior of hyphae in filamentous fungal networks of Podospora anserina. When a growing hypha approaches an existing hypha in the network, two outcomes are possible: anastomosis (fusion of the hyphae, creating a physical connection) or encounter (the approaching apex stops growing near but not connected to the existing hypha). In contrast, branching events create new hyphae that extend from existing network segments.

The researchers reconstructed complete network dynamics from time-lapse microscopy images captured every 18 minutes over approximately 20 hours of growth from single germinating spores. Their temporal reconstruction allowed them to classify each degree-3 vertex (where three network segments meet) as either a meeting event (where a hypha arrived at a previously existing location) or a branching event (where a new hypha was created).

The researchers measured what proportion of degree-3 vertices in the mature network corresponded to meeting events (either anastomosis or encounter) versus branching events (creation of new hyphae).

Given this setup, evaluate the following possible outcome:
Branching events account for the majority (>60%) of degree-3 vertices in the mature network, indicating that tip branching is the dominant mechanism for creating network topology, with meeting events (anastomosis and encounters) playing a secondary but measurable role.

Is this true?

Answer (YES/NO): YES